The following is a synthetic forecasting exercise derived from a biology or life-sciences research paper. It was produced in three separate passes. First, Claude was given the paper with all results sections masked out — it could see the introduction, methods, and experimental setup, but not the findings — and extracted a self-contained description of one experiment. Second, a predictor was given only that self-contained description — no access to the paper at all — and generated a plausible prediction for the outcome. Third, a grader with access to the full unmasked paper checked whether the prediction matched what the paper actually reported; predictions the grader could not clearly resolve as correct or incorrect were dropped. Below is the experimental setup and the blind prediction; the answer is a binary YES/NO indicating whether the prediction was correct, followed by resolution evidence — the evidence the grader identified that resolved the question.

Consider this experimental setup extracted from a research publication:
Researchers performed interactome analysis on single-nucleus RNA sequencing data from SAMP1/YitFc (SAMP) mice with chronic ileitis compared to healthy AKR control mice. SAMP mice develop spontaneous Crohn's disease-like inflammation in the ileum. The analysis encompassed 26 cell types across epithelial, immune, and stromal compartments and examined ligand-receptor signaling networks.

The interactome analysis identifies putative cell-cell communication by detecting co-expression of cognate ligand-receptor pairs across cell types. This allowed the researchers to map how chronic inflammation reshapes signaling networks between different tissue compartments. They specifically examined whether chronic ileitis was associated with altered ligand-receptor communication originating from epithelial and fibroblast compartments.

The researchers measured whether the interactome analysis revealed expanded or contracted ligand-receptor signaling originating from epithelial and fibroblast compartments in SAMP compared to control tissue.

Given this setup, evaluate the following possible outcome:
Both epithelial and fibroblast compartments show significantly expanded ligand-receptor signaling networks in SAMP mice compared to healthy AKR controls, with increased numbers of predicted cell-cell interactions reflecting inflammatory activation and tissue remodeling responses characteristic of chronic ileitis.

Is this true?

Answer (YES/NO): NO